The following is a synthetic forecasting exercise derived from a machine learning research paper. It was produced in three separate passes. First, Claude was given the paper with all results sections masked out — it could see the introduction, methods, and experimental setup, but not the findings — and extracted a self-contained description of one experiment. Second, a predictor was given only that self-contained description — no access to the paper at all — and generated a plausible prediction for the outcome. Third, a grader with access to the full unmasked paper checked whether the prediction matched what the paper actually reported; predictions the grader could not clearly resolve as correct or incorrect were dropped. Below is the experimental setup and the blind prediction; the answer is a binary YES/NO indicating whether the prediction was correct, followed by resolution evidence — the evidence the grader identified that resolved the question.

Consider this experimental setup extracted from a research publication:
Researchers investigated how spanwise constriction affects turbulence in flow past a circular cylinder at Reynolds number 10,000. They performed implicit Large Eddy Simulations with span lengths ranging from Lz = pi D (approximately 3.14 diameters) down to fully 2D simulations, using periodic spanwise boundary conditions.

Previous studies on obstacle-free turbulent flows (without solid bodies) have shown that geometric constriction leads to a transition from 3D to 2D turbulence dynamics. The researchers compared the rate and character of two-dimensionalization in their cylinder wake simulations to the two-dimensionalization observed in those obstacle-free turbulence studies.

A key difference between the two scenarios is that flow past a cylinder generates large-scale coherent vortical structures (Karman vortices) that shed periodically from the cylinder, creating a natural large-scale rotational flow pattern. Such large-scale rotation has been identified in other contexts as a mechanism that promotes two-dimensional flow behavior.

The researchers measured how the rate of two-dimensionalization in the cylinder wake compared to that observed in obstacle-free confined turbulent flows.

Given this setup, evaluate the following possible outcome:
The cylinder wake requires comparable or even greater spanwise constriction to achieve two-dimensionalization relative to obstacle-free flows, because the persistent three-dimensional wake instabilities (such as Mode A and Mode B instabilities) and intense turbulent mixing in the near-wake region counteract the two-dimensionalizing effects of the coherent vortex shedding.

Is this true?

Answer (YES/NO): YES